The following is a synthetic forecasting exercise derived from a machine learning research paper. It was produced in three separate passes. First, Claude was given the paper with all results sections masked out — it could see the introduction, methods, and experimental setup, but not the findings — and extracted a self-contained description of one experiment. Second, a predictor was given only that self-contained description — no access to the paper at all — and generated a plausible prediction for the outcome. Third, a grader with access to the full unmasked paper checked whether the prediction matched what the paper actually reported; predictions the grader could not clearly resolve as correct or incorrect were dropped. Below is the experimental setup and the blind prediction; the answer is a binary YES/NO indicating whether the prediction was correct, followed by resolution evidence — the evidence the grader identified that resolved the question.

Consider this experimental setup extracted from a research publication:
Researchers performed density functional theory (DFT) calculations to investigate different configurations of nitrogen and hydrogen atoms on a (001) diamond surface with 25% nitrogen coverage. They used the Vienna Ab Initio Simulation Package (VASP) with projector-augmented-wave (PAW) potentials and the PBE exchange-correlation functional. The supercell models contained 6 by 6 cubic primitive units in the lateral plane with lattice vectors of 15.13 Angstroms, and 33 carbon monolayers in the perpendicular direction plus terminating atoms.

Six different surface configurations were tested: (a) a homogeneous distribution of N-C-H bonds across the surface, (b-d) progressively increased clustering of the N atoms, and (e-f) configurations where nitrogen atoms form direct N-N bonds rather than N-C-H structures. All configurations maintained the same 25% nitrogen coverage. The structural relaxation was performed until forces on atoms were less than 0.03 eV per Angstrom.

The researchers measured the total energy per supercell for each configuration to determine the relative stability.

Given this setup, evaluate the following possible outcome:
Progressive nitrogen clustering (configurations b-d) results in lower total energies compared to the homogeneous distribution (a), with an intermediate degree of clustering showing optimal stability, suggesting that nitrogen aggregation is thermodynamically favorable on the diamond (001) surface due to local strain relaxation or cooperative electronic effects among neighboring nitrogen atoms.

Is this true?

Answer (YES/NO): NO